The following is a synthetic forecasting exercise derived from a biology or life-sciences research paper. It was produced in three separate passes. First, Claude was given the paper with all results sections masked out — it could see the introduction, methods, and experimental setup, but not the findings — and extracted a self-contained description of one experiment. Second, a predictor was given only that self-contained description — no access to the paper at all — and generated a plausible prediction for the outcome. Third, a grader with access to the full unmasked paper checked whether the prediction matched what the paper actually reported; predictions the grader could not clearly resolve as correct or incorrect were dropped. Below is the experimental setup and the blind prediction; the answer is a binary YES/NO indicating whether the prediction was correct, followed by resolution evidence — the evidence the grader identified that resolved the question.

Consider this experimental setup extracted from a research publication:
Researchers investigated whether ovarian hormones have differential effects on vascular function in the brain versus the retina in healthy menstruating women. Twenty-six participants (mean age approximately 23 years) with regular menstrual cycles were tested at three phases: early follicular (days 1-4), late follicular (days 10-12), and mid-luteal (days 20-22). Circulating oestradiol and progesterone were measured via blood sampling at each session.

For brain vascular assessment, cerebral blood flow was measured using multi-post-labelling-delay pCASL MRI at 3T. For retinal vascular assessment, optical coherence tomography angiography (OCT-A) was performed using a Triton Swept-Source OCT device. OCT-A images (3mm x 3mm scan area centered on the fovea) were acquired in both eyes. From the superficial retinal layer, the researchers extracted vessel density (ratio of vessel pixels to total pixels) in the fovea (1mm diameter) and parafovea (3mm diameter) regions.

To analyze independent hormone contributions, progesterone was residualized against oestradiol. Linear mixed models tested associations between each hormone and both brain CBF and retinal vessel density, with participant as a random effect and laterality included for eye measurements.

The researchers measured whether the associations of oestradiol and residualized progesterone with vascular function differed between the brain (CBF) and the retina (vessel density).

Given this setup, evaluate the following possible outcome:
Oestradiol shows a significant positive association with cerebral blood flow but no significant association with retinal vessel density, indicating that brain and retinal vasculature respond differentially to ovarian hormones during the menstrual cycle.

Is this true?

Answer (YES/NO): YES